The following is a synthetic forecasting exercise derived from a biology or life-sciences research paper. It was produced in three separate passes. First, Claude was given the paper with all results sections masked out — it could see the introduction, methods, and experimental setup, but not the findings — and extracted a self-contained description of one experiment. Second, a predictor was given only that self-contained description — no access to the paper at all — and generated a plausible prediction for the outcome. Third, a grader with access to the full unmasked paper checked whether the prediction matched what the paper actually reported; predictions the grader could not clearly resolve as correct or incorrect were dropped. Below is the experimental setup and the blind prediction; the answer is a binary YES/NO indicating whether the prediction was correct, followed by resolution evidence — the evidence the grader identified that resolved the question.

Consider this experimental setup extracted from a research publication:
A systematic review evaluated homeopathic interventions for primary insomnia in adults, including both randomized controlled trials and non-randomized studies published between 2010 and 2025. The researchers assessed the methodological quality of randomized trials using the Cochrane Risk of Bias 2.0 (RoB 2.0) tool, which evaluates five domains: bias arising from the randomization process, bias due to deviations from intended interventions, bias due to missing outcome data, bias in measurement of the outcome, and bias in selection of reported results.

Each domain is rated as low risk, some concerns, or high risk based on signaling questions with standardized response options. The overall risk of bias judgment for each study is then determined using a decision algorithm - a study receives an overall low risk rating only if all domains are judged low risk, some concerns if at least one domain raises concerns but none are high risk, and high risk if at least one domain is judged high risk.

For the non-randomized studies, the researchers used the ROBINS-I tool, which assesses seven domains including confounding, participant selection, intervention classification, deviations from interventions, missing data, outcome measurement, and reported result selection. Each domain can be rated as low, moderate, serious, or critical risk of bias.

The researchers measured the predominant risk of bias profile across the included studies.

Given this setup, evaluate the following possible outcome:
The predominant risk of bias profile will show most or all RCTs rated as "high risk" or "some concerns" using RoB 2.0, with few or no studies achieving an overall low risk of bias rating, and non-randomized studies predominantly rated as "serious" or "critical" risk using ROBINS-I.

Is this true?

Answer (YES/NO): YES